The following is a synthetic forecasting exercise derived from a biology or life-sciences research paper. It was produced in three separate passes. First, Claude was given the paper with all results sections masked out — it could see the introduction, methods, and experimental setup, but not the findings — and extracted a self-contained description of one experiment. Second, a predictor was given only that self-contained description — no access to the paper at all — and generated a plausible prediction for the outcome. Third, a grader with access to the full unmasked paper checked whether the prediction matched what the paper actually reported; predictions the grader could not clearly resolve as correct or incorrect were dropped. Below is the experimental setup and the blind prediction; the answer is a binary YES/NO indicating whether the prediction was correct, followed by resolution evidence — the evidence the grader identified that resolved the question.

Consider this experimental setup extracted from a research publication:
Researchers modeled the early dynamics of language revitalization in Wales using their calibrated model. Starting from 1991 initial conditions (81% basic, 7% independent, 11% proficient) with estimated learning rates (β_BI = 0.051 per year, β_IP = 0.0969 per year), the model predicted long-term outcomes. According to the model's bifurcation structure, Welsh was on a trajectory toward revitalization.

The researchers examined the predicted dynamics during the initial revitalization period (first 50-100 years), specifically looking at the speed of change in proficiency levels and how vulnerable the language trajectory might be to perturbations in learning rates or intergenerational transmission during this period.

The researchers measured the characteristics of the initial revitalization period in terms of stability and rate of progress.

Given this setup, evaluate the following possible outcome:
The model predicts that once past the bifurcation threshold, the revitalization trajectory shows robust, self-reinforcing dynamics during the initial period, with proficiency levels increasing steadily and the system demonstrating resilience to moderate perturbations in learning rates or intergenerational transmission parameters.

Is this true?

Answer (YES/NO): NO